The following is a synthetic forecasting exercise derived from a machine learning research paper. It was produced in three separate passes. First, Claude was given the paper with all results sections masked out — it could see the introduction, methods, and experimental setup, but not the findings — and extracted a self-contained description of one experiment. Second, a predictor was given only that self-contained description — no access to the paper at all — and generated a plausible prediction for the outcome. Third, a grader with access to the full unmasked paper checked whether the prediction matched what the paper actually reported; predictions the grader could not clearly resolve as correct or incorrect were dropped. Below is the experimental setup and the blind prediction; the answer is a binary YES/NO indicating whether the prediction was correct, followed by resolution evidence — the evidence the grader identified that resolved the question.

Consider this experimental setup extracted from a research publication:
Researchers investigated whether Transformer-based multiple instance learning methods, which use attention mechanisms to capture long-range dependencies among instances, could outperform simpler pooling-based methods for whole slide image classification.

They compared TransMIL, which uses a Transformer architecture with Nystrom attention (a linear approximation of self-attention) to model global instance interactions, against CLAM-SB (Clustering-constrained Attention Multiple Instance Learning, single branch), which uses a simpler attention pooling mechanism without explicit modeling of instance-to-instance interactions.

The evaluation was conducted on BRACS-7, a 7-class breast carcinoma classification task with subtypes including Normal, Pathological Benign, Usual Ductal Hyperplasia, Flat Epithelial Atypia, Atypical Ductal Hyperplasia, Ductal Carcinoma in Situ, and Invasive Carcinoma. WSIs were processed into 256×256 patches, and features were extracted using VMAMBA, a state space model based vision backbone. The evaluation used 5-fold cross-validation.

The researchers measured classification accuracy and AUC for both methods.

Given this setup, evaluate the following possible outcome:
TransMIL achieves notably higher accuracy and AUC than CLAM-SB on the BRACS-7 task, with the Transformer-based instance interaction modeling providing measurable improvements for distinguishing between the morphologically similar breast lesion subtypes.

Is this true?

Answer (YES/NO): NO